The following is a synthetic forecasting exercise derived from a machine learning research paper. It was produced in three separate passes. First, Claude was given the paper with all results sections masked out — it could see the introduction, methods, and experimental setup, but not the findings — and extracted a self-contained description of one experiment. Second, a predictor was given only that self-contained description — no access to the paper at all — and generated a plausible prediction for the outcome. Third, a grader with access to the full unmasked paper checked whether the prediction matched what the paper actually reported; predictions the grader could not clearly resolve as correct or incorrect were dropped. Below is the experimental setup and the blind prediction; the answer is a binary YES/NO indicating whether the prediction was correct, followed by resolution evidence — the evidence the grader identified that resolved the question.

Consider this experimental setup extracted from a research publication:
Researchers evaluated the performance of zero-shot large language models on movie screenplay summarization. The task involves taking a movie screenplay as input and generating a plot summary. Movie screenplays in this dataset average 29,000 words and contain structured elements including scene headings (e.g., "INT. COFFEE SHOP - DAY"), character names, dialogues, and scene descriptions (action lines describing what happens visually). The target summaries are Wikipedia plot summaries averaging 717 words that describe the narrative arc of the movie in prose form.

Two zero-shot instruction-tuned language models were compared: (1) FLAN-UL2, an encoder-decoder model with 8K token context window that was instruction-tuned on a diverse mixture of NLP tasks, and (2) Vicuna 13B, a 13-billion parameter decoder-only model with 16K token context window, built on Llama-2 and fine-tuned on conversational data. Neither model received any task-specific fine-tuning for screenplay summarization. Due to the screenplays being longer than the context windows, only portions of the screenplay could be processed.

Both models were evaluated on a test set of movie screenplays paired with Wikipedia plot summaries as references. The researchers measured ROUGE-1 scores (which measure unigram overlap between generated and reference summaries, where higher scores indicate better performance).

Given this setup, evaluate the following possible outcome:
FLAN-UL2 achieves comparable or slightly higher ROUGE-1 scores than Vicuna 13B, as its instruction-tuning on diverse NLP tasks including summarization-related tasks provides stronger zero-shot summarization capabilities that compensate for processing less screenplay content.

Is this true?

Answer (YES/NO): NO